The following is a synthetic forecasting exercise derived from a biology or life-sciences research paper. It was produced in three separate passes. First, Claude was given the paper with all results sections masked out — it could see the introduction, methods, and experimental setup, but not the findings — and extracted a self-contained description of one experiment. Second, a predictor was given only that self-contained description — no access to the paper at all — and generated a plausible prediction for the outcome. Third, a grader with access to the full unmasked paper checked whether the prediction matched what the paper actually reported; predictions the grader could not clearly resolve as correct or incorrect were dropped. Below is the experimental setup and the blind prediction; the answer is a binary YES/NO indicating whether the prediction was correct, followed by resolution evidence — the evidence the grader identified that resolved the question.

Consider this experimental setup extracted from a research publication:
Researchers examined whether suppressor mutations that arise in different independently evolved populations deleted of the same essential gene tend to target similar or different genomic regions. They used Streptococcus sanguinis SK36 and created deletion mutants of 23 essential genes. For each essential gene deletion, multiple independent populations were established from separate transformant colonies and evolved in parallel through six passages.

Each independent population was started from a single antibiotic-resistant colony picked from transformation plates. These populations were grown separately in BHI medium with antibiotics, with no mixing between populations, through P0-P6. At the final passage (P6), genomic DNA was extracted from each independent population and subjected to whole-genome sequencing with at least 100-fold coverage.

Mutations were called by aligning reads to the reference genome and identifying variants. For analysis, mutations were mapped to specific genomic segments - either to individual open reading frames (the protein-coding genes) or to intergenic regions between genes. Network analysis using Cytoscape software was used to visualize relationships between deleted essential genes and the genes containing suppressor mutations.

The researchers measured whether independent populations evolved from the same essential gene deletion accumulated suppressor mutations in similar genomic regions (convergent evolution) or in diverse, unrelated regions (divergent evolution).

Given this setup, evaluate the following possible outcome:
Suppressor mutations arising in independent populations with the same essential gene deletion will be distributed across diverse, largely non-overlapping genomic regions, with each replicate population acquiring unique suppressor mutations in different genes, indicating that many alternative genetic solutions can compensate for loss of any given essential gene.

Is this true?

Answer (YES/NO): NO